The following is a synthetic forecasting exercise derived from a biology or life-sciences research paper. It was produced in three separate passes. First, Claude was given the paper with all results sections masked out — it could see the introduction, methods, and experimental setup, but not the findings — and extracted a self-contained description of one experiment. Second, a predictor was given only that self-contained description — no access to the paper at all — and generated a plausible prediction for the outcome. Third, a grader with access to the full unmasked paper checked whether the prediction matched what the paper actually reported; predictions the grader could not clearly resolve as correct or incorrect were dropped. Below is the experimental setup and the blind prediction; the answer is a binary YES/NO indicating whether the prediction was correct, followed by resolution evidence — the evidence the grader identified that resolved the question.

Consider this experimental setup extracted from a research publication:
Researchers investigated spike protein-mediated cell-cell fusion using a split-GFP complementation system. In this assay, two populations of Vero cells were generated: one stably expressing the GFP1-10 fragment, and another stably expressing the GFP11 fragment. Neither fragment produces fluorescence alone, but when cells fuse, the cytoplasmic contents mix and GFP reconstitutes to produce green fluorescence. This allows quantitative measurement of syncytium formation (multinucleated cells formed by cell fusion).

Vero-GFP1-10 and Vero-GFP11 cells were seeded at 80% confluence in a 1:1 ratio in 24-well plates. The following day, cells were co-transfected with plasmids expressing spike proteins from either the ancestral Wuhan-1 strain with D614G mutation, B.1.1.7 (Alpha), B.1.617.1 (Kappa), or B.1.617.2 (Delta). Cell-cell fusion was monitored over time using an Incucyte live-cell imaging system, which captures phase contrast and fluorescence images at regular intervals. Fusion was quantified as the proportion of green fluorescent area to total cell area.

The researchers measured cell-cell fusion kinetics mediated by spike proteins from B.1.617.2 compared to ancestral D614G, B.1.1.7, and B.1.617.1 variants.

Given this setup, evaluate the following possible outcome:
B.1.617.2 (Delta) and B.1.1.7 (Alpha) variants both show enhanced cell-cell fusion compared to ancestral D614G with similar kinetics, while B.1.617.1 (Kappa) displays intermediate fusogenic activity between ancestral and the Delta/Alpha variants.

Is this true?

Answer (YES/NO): NO